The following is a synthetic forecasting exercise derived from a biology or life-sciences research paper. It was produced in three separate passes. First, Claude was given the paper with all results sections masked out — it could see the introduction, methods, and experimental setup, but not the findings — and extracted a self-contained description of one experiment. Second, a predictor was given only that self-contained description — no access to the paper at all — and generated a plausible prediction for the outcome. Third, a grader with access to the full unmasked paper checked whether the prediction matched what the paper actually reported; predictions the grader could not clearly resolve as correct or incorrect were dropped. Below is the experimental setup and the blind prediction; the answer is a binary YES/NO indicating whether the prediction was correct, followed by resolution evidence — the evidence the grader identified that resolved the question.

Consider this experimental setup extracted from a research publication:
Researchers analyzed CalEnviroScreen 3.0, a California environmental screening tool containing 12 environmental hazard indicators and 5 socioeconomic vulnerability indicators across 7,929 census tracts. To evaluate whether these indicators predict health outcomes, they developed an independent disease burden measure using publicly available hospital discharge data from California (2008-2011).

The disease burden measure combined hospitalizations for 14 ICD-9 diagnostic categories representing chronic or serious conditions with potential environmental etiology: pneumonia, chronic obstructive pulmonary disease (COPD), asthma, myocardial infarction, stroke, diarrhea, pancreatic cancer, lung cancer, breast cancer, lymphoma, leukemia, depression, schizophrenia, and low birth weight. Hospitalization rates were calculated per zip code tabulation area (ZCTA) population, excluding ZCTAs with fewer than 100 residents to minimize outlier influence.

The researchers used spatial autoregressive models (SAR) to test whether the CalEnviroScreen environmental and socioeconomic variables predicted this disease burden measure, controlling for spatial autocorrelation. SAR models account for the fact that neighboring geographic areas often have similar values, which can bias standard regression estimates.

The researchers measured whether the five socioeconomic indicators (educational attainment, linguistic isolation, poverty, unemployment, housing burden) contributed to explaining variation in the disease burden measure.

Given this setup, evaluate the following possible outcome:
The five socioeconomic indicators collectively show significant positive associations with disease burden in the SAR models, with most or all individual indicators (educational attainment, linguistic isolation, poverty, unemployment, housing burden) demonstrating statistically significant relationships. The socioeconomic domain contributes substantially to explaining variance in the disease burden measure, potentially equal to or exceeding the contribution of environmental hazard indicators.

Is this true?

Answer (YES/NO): NO